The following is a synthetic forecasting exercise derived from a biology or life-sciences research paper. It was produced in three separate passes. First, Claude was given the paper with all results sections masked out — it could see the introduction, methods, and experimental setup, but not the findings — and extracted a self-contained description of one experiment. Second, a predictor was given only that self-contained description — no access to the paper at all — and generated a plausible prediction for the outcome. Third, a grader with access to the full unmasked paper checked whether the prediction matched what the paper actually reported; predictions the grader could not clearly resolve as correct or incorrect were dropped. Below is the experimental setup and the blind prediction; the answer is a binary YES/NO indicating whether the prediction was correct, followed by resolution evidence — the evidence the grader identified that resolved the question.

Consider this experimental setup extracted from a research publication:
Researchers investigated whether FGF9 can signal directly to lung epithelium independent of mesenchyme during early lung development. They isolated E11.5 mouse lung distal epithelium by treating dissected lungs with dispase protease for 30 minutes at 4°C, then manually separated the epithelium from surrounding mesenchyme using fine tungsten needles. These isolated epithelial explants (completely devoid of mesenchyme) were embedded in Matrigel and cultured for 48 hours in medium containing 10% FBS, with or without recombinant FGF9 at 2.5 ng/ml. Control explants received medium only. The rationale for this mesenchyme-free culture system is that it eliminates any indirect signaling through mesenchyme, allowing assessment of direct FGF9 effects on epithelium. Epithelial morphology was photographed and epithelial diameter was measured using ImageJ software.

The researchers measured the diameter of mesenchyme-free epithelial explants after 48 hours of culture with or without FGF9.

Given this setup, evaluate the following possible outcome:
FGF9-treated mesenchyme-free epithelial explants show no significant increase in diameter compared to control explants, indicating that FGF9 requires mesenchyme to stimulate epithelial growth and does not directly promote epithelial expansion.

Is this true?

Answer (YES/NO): NO